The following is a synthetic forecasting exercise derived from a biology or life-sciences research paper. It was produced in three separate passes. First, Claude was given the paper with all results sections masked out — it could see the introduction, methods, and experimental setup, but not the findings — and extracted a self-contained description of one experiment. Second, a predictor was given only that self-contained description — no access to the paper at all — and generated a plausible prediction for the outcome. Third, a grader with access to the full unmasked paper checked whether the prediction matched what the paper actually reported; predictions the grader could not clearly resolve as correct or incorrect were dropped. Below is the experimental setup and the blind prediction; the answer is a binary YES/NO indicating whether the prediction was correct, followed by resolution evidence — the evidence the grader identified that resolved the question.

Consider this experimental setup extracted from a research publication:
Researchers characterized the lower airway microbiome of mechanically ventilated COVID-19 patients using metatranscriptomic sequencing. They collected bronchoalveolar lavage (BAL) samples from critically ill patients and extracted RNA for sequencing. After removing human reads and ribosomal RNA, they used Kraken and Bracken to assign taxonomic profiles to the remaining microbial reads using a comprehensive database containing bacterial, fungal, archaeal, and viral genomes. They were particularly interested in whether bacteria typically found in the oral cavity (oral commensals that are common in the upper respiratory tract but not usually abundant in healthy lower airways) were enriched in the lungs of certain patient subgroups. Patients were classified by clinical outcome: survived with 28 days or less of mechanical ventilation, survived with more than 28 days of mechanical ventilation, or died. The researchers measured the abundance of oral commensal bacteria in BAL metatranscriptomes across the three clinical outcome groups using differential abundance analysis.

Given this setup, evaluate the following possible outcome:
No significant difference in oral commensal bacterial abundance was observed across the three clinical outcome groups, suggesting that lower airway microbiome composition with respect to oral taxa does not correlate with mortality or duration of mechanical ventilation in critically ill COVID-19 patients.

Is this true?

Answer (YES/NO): NO